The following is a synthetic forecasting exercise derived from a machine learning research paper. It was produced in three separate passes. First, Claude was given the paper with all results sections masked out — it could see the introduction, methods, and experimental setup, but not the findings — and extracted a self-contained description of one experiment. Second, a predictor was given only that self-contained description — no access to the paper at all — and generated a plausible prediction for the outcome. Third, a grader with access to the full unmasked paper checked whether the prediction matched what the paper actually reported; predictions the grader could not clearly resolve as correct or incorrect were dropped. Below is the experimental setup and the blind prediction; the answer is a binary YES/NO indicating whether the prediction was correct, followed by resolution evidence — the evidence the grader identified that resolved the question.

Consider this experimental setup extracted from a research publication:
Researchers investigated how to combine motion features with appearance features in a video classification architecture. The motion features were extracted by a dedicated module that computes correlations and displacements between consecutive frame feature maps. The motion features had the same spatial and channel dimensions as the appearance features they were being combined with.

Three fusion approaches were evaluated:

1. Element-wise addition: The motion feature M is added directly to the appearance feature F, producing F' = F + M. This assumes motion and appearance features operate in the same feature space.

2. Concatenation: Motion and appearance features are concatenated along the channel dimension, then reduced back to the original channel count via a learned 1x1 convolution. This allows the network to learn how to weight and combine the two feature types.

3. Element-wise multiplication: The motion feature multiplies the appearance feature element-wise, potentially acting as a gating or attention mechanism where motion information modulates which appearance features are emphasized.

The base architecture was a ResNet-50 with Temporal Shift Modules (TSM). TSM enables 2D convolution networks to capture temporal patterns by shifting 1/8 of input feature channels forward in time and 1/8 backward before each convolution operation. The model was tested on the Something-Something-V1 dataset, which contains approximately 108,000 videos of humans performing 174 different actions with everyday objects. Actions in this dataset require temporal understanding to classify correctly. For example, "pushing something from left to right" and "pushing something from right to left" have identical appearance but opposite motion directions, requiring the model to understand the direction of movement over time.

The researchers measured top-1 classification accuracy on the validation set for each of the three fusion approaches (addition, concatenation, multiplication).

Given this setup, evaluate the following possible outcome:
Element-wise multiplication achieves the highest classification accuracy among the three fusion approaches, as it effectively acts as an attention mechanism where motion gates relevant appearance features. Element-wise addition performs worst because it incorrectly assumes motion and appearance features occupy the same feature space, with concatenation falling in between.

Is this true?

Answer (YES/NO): NO